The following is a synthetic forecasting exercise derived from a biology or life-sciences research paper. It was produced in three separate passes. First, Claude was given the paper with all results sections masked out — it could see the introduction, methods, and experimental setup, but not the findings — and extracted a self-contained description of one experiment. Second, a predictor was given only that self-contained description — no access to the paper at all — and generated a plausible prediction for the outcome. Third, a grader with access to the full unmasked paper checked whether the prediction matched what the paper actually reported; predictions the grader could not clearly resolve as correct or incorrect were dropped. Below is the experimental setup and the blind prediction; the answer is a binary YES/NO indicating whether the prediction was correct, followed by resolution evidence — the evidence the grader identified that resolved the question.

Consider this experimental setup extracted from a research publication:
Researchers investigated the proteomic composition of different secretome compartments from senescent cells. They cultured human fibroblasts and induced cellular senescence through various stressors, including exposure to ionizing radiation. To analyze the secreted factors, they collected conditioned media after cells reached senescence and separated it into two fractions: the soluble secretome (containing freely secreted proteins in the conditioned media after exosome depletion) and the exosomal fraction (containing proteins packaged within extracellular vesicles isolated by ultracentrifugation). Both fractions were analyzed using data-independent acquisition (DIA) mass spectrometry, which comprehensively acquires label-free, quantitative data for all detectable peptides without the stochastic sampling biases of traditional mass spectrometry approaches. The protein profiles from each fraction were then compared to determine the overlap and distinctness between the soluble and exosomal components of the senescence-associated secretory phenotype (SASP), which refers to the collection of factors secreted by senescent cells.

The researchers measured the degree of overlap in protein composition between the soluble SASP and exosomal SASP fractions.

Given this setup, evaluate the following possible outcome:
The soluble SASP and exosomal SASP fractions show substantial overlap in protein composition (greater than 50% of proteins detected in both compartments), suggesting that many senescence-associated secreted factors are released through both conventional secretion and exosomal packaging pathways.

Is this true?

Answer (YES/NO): NO